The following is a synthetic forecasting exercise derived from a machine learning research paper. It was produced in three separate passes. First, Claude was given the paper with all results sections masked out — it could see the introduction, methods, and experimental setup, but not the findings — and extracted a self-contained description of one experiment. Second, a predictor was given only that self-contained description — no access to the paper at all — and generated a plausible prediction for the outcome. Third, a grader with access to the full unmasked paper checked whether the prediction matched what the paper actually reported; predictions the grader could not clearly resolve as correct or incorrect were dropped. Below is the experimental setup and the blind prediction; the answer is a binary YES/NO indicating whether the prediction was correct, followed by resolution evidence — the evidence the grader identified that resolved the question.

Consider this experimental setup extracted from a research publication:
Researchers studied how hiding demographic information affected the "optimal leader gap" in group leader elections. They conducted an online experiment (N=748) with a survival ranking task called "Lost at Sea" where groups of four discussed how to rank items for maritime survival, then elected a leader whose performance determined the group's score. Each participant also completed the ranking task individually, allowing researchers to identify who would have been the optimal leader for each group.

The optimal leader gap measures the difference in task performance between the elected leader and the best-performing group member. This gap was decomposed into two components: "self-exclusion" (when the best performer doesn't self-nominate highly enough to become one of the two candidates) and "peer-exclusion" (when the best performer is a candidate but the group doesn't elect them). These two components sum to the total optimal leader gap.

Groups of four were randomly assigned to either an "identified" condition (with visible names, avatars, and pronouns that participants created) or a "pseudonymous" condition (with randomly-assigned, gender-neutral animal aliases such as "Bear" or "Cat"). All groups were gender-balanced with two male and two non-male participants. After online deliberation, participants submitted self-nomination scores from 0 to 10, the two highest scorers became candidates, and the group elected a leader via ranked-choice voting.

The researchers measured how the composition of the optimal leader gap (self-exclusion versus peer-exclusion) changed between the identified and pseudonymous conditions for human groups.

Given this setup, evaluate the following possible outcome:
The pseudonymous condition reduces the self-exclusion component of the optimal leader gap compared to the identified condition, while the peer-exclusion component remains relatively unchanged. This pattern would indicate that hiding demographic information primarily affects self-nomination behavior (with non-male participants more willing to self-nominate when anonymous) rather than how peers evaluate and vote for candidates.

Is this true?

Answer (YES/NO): NO